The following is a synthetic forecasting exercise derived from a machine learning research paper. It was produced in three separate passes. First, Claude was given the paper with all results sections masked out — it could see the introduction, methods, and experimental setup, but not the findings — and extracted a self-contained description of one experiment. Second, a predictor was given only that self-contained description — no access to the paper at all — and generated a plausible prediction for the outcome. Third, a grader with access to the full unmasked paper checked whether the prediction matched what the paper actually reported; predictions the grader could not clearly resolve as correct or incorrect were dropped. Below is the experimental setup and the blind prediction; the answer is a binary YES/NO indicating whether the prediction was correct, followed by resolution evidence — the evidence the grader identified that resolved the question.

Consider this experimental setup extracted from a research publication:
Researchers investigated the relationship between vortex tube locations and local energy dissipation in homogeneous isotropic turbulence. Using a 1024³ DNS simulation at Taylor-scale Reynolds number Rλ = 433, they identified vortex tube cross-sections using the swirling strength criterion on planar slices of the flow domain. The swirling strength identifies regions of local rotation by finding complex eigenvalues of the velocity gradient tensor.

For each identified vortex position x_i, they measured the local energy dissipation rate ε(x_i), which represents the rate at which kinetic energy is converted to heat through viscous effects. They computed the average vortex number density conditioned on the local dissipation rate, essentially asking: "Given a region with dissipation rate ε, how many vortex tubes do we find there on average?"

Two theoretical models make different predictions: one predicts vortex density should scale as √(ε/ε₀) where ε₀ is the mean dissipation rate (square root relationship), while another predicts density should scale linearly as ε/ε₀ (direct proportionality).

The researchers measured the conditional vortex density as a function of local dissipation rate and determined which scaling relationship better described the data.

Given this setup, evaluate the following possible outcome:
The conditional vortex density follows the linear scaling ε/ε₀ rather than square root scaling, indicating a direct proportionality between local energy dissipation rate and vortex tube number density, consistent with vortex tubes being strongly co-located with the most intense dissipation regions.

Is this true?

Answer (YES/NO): NO